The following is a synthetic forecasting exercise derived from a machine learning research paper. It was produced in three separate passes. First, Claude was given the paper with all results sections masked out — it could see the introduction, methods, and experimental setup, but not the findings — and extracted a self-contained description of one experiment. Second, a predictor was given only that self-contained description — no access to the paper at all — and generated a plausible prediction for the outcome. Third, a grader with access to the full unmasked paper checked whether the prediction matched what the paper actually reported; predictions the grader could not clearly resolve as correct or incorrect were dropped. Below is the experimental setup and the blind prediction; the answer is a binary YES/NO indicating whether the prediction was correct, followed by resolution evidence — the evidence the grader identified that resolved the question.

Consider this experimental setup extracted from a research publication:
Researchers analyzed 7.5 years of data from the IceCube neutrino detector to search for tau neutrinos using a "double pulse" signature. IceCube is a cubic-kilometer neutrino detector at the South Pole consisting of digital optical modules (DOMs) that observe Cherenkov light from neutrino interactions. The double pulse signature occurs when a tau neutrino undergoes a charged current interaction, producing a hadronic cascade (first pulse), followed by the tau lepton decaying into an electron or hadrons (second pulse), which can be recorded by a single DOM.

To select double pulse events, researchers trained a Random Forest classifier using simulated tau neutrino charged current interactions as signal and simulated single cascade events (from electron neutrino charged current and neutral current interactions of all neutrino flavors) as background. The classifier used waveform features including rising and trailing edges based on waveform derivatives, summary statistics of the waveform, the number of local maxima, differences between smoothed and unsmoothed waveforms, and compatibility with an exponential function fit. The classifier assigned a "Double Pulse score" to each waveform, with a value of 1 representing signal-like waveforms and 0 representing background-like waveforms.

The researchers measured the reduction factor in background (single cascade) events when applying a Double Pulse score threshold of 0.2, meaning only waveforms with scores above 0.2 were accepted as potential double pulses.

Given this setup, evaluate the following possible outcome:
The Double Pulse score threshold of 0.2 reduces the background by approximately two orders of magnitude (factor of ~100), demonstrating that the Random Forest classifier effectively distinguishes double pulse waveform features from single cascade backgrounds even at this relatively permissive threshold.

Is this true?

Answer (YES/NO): NO